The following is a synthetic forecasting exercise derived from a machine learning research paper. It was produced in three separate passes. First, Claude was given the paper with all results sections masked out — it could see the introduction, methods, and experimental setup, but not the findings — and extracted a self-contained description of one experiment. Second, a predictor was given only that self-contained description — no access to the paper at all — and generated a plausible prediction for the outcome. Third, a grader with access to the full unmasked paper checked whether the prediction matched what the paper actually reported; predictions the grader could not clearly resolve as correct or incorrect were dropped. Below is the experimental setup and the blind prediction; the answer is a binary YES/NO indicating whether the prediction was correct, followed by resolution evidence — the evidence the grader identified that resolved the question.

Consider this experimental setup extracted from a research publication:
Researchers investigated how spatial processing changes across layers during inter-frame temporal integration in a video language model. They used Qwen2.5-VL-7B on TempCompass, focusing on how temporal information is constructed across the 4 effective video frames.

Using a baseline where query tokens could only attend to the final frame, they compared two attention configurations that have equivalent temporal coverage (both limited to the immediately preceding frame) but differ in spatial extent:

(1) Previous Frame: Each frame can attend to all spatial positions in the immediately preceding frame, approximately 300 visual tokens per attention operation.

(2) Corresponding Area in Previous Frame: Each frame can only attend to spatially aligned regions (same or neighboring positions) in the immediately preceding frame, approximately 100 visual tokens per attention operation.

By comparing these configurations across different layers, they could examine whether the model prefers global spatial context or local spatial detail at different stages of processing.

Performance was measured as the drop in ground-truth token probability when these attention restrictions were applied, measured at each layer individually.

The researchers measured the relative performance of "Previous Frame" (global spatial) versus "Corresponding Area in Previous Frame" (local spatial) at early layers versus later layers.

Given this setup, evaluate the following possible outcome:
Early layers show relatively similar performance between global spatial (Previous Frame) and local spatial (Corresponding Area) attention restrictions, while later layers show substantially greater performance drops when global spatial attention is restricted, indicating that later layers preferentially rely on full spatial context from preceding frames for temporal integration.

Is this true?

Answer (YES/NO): NO